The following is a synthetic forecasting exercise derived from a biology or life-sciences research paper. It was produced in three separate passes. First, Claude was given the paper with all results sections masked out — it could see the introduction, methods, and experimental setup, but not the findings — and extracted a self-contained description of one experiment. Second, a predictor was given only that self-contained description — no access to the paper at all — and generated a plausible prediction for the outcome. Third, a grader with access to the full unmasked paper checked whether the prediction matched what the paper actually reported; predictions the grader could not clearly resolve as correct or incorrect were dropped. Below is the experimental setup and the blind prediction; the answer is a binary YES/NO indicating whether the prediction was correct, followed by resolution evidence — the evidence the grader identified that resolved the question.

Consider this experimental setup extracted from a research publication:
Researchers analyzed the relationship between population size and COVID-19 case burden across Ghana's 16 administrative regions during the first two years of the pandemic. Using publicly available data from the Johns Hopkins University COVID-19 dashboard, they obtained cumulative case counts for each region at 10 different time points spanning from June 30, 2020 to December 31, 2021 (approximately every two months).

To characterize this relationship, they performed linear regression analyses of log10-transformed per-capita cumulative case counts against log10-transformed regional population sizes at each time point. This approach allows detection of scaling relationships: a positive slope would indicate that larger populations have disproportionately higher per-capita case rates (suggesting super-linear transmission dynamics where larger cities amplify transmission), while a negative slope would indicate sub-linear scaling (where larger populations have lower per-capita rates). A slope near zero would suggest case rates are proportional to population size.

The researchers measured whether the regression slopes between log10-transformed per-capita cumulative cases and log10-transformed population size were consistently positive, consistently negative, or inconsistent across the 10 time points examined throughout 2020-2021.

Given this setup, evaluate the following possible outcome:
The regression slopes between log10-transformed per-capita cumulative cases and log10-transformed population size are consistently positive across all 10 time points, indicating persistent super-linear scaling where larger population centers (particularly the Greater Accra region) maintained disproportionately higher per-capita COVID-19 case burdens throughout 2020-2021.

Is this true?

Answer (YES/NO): YES